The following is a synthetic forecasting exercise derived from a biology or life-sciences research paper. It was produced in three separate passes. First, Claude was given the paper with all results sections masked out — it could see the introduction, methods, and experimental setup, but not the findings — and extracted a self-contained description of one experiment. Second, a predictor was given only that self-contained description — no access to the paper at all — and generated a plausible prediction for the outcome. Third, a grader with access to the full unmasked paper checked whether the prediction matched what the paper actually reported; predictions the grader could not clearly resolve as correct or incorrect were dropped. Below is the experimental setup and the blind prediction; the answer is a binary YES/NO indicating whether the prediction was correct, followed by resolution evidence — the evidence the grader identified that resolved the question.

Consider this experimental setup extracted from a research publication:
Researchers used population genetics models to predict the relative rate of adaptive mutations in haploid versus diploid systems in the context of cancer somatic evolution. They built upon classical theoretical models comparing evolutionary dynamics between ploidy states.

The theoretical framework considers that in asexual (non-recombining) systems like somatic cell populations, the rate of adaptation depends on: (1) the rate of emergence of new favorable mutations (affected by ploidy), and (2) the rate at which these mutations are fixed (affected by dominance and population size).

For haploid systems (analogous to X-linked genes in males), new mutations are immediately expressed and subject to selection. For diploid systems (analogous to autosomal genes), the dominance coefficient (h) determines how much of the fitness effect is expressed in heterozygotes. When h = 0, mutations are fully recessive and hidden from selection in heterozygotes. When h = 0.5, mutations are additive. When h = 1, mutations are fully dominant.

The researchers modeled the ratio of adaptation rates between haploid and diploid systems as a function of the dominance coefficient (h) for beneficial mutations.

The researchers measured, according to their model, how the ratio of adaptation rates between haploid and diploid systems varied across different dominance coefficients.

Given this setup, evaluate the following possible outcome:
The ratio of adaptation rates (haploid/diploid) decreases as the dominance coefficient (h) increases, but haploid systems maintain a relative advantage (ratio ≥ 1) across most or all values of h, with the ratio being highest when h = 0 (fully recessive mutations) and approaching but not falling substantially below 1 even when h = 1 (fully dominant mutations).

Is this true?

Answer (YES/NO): NO